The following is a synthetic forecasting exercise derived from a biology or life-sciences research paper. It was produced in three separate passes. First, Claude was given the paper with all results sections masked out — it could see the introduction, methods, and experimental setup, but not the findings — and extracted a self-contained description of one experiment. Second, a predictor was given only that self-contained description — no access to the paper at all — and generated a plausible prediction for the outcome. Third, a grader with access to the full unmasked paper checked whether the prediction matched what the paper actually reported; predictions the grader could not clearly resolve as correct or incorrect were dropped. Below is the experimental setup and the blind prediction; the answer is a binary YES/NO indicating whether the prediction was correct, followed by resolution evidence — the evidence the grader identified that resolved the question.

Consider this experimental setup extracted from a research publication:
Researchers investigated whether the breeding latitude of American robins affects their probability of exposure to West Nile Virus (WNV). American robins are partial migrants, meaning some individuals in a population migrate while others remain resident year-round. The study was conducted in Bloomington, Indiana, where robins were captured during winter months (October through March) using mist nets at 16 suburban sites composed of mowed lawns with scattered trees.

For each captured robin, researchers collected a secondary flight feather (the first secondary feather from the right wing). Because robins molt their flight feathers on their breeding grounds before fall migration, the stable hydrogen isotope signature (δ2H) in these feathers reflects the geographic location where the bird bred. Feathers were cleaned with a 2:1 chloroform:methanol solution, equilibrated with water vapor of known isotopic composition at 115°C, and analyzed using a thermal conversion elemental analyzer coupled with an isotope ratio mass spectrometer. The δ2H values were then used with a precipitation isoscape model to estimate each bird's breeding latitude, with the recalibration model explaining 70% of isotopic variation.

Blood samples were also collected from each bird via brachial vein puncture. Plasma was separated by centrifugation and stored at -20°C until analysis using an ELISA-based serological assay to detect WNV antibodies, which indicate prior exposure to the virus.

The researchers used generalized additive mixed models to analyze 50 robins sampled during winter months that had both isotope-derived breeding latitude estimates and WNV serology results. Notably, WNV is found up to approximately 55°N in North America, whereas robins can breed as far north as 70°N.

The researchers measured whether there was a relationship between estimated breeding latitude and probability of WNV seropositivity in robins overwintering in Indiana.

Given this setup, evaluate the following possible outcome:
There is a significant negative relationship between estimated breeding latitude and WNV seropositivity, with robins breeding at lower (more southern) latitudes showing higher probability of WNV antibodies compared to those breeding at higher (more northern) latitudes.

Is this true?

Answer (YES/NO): NO